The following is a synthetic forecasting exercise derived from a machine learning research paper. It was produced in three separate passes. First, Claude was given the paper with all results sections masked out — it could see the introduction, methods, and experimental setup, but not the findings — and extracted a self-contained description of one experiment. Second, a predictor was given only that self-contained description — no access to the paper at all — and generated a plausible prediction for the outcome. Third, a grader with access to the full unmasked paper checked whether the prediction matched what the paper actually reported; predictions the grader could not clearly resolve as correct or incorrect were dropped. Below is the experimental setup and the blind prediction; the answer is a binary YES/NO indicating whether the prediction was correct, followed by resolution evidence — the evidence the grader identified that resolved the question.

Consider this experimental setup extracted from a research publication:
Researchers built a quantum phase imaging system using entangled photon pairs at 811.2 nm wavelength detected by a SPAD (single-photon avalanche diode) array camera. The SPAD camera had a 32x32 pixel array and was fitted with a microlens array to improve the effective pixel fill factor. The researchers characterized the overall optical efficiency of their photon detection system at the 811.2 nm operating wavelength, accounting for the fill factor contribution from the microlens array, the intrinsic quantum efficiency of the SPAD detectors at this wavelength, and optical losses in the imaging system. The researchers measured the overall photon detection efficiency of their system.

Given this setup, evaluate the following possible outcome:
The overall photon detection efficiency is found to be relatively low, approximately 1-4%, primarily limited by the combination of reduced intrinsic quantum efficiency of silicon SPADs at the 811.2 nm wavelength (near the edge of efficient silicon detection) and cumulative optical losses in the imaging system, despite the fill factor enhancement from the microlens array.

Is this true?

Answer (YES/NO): YES